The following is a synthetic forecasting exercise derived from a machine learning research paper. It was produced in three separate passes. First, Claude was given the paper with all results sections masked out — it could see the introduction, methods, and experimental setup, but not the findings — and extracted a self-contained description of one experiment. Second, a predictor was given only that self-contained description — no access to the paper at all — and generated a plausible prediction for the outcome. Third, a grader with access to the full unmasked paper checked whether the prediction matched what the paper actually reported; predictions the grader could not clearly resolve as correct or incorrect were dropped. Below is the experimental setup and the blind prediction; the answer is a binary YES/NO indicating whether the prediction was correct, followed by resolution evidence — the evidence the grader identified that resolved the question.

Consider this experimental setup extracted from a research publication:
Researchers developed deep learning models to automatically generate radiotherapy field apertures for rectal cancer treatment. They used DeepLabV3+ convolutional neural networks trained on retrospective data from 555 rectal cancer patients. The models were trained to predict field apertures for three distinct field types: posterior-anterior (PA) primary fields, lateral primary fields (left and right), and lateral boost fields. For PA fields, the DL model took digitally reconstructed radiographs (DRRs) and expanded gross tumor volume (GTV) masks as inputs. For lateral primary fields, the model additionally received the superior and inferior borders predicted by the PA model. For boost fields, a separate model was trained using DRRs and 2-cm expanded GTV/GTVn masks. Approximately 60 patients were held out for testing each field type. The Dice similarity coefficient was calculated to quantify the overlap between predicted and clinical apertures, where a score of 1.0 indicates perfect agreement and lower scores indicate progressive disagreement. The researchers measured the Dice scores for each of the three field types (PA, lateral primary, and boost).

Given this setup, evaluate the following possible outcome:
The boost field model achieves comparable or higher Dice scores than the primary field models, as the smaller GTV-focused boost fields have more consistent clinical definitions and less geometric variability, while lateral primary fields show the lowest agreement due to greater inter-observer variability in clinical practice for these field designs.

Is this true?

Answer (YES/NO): NO